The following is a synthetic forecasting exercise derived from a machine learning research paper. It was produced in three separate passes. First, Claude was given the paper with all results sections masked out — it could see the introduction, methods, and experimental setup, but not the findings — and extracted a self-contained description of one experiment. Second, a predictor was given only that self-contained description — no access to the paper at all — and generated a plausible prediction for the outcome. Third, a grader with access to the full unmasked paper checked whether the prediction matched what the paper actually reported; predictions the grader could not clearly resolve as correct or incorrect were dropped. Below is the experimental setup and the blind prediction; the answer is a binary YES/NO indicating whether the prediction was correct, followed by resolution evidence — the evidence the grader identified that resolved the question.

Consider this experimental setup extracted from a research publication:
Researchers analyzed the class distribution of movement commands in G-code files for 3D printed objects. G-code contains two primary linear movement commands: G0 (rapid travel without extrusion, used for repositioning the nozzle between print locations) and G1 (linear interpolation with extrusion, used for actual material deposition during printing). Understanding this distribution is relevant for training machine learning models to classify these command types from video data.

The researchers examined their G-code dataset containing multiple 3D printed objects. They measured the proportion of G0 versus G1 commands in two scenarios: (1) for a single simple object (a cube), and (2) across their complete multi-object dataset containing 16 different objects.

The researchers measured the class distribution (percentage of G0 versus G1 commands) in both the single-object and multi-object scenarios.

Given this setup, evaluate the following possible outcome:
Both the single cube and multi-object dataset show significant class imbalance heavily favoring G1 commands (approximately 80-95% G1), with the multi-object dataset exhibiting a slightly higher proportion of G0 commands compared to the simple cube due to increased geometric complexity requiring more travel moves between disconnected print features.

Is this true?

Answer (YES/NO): NO